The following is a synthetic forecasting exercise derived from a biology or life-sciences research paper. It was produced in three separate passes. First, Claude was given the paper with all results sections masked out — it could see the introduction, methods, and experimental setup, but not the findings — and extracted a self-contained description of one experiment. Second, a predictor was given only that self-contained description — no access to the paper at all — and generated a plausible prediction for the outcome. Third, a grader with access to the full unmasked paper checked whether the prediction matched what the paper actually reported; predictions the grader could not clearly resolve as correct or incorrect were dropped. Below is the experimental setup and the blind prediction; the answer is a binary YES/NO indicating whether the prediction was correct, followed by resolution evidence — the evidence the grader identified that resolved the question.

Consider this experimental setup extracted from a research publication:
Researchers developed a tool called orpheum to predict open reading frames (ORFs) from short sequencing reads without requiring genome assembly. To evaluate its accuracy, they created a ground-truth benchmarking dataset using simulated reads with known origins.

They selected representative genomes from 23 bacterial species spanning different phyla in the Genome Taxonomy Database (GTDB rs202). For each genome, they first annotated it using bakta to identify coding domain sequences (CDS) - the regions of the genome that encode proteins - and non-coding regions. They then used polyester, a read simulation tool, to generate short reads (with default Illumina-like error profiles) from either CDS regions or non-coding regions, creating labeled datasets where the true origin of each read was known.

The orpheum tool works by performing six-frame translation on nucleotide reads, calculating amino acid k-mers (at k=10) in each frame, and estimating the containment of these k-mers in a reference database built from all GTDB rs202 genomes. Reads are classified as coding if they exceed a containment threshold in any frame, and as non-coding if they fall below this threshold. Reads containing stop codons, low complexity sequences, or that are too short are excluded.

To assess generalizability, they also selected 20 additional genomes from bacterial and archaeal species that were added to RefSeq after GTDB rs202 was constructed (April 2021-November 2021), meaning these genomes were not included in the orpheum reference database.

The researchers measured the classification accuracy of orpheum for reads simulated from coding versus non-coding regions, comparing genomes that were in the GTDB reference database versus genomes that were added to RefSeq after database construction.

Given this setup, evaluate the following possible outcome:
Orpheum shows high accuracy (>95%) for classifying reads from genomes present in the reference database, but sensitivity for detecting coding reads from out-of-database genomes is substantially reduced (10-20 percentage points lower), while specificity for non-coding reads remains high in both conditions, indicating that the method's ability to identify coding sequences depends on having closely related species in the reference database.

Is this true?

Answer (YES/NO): NO